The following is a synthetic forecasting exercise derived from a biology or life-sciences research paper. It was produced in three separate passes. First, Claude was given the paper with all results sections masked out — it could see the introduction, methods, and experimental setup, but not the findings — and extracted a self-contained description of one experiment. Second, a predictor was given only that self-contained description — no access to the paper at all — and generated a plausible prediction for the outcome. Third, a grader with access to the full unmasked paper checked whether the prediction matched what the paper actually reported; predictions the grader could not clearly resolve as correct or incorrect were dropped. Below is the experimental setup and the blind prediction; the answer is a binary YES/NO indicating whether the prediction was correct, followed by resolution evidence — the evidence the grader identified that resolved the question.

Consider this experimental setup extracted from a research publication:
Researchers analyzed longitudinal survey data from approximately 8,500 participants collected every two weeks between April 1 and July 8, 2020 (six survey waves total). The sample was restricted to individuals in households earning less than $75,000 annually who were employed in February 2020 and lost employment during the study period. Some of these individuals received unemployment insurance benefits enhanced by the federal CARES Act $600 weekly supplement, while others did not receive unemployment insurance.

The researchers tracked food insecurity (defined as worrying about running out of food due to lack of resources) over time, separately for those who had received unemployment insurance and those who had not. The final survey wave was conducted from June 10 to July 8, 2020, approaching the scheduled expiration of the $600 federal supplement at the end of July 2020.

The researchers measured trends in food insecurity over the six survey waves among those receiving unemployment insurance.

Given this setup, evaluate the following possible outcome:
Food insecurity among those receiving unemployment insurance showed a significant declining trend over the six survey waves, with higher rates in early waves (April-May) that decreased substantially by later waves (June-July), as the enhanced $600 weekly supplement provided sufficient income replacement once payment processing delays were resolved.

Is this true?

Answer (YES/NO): NO